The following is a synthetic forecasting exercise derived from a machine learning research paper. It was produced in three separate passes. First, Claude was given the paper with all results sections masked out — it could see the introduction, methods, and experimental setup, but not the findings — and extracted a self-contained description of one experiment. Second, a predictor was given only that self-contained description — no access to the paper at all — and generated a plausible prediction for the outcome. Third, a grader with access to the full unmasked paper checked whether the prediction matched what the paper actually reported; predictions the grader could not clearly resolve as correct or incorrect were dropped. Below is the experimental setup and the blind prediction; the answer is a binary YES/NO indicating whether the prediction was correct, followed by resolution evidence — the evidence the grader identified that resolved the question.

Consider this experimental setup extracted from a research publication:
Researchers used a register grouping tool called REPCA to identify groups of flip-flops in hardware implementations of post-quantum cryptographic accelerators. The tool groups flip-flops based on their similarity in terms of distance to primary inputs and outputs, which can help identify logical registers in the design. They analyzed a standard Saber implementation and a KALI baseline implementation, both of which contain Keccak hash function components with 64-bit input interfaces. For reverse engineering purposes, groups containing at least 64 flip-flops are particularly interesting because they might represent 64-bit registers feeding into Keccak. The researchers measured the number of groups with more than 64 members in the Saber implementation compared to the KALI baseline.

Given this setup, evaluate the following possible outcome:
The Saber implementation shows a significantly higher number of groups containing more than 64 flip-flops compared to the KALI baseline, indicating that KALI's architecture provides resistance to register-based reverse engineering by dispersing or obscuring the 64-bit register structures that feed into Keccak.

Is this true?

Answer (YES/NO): NO